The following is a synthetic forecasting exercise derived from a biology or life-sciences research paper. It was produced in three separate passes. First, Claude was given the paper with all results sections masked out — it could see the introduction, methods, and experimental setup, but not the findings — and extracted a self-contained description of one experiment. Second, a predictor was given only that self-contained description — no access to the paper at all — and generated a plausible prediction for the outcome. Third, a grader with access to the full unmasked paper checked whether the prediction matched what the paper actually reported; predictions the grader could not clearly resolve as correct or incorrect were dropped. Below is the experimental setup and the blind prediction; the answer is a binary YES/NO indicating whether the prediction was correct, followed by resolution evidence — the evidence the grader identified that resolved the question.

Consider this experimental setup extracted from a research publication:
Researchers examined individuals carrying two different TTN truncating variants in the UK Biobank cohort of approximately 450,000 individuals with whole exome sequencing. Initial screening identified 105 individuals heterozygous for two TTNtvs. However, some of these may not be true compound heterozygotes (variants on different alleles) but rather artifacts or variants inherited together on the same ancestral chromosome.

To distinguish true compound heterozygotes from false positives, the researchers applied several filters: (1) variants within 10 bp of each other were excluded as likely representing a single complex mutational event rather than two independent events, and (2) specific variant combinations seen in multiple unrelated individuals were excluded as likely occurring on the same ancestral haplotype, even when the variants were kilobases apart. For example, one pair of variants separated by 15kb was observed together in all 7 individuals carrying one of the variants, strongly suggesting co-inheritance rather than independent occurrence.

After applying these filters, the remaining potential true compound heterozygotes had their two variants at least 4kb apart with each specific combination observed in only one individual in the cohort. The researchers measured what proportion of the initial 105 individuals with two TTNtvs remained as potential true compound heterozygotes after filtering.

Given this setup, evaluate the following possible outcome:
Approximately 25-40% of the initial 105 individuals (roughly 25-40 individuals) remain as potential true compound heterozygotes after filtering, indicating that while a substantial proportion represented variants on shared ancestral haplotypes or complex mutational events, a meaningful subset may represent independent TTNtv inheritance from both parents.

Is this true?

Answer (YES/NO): NO